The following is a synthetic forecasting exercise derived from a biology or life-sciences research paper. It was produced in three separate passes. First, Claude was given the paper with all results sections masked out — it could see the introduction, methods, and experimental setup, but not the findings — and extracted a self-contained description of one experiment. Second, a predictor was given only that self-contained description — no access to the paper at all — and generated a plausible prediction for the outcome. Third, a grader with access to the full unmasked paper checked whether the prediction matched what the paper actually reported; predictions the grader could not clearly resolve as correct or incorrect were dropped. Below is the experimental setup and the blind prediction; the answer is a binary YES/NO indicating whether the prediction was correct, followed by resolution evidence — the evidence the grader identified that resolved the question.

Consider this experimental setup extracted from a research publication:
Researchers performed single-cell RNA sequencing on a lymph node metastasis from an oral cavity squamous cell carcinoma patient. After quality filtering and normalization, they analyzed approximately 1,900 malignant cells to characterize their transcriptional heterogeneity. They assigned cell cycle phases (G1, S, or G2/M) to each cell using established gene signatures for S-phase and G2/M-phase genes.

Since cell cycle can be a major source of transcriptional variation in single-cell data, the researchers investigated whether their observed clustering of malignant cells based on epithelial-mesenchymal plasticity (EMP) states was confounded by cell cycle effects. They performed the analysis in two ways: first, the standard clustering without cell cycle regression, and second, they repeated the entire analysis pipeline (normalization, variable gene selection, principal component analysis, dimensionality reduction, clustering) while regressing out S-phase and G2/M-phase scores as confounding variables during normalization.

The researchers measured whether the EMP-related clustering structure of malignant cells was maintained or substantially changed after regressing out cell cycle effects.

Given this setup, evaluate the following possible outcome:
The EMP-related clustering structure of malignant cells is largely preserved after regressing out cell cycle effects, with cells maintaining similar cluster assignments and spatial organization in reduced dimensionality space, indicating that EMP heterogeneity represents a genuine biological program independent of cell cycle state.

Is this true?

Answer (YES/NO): YES